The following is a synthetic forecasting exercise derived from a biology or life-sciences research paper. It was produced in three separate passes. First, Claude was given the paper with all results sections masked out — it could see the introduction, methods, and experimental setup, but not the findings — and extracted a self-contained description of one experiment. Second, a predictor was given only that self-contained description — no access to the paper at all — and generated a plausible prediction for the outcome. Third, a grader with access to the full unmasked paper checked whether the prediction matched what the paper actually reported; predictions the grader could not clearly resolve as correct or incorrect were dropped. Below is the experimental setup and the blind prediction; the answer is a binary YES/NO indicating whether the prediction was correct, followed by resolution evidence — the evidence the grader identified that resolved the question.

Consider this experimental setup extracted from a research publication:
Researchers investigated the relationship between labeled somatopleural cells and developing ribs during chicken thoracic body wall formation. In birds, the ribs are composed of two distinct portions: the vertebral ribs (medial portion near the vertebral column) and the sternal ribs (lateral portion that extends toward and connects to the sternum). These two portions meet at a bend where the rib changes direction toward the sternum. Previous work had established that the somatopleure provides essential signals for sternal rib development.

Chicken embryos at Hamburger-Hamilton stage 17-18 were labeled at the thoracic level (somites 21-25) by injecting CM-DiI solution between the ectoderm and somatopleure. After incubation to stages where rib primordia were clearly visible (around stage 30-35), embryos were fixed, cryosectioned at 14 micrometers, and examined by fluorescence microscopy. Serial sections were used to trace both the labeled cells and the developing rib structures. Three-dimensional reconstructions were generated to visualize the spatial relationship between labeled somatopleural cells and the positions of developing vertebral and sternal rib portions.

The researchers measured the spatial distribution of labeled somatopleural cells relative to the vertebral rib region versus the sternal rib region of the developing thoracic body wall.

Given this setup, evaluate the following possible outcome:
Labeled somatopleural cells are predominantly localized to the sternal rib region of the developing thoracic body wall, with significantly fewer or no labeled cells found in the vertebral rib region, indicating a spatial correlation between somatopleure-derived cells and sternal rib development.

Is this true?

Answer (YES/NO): NO